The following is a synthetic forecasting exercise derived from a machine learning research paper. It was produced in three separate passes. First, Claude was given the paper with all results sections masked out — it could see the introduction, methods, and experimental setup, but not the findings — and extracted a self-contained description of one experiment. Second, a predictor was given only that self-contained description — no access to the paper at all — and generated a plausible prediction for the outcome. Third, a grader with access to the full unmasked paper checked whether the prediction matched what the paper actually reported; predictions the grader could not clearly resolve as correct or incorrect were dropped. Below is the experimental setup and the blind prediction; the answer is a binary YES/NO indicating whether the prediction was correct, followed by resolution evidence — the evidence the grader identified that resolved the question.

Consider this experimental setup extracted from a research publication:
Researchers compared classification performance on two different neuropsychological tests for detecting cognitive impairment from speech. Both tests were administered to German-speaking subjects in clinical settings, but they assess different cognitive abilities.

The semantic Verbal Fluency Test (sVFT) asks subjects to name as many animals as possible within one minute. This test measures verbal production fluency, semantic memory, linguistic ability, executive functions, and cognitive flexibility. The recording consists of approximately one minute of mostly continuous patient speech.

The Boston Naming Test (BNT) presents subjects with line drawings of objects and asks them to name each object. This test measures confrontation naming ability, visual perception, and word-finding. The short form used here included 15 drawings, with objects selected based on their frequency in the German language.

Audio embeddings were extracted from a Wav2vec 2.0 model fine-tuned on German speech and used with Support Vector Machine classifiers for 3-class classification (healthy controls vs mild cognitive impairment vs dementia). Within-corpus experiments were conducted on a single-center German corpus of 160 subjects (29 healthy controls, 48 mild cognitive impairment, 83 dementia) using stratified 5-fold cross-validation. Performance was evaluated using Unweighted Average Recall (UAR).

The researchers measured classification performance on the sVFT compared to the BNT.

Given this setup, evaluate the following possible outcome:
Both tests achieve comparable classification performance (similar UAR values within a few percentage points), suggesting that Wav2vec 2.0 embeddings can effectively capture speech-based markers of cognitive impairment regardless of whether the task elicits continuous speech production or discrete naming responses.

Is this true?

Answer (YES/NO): NO